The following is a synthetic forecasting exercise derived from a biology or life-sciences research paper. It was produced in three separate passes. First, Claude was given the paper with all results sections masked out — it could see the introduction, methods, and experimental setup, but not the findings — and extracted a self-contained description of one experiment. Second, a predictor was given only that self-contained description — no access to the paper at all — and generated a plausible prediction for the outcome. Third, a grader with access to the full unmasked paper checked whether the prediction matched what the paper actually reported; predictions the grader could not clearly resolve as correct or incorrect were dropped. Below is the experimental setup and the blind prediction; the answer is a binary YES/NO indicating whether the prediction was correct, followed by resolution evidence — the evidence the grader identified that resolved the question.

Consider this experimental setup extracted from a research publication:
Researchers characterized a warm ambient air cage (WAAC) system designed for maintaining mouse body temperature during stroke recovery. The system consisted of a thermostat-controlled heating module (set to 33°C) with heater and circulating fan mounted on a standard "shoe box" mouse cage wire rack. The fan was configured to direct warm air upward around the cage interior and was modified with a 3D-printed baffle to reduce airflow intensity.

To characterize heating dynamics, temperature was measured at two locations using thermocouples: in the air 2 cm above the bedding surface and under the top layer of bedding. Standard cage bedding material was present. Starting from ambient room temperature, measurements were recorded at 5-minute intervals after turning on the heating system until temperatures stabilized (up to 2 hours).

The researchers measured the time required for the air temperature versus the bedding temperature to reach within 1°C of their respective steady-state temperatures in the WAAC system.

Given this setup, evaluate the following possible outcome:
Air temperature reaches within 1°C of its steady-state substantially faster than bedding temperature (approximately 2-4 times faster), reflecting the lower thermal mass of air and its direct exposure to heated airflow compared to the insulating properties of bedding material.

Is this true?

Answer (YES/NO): YES